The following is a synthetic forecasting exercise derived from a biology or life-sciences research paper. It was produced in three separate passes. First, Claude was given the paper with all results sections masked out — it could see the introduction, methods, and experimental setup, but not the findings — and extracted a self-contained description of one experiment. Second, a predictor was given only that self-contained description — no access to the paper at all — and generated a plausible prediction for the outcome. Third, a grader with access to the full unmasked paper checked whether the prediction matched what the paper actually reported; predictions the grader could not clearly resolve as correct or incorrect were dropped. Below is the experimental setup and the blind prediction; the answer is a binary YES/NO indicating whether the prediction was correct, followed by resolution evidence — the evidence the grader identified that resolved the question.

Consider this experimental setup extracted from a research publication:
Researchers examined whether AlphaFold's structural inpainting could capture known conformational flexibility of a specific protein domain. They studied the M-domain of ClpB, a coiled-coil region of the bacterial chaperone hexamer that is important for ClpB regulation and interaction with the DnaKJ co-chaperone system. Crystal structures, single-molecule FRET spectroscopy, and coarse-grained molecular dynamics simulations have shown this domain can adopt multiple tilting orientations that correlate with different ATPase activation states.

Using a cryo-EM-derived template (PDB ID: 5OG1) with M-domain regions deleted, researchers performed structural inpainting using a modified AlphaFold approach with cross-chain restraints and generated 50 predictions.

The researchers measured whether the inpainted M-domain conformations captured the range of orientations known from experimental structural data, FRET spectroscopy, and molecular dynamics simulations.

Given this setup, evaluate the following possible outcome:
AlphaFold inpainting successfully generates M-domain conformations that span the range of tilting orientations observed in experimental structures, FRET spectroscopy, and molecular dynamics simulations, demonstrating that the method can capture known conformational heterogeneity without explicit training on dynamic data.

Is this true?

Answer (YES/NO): YES